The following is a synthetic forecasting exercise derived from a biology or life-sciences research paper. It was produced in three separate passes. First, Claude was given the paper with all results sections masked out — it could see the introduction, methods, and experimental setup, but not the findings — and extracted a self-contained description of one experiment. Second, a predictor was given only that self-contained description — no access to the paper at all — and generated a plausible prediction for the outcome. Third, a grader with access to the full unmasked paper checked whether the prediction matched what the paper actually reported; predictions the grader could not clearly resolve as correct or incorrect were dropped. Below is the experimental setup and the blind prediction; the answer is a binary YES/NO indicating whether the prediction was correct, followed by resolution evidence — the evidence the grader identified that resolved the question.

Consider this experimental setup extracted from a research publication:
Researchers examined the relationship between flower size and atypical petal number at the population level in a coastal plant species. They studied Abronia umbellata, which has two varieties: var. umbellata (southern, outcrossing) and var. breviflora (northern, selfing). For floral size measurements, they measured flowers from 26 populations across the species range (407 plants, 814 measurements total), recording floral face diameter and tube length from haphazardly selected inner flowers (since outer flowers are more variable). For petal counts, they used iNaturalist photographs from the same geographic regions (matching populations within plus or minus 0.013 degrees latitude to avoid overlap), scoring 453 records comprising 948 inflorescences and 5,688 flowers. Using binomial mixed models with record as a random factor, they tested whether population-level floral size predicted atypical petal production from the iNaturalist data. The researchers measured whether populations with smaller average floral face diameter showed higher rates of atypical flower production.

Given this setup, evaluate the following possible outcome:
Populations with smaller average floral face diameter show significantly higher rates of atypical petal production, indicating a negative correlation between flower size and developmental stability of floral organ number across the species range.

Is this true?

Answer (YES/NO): YES